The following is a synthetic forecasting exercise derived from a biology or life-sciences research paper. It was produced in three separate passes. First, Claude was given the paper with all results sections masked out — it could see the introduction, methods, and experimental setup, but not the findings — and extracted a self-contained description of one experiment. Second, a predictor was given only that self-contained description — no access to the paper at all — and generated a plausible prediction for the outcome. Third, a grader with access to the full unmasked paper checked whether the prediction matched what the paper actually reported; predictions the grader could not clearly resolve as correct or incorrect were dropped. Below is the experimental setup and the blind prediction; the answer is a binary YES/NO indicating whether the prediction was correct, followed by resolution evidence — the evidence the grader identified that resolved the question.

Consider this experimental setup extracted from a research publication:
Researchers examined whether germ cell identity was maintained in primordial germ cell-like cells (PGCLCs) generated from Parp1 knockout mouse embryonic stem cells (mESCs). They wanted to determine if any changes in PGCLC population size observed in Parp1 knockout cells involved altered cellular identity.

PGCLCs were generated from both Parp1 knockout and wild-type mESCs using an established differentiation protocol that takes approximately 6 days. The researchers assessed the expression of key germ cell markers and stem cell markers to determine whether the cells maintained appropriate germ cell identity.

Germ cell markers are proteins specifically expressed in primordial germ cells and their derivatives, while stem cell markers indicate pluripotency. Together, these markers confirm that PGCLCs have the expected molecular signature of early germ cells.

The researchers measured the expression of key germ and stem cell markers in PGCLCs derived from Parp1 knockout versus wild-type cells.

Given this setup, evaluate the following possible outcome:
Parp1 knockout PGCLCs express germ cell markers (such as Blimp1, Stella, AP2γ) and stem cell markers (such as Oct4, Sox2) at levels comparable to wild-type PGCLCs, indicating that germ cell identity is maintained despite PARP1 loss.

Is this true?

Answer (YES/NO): YES